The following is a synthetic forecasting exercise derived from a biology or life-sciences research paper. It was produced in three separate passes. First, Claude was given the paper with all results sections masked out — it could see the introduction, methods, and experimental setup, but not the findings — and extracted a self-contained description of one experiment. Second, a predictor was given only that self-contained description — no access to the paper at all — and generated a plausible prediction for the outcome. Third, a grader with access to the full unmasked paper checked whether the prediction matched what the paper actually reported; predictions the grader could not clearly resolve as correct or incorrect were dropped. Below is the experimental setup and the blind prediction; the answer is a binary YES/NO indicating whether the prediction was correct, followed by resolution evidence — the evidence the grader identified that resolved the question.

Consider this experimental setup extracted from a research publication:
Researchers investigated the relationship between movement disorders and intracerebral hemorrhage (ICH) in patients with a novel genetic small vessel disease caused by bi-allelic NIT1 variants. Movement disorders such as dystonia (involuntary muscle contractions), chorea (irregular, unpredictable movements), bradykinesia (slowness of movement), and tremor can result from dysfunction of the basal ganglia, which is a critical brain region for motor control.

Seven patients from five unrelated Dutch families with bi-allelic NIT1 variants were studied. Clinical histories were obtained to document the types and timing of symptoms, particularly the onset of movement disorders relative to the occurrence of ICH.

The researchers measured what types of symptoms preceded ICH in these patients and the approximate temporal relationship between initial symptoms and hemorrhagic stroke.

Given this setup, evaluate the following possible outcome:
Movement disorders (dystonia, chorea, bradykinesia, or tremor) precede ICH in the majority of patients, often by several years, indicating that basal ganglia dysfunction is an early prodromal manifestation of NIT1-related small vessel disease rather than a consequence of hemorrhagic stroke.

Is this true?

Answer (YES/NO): YES